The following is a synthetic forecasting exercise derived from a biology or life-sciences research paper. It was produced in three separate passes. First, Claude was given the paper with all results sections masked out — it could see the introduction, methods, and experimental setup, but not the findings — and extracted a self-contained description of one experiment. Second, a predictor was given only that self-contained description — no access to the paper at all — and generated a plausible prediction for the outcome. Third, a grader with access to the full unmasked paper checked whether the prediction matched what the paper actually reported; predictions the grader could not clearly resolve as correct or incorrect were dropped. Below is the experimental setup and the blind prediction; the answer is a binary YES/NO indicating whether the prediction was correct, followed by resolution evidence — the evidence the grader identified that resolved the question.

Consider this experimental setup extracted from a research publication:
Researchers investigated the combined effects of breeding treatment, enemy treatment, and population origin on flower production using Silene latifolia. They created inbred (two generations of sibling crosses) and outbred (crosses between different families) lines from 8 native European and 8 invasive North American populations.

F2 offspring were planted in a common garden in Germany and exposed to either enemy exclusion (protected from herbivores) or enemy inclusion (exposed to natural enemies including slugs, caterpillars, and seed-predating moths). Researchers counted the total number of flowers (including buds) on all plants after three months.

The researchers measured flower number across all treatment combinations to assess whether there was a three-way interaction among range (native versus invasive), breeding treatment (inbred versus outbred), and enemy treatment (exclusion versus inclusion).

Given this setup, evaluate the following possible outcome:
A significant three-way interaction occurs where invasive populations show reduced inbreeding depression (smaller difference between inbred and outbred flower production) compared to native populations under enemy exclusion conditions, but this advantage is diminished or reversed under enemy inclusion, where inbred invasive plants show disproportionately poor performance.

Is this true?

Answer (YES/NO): NO